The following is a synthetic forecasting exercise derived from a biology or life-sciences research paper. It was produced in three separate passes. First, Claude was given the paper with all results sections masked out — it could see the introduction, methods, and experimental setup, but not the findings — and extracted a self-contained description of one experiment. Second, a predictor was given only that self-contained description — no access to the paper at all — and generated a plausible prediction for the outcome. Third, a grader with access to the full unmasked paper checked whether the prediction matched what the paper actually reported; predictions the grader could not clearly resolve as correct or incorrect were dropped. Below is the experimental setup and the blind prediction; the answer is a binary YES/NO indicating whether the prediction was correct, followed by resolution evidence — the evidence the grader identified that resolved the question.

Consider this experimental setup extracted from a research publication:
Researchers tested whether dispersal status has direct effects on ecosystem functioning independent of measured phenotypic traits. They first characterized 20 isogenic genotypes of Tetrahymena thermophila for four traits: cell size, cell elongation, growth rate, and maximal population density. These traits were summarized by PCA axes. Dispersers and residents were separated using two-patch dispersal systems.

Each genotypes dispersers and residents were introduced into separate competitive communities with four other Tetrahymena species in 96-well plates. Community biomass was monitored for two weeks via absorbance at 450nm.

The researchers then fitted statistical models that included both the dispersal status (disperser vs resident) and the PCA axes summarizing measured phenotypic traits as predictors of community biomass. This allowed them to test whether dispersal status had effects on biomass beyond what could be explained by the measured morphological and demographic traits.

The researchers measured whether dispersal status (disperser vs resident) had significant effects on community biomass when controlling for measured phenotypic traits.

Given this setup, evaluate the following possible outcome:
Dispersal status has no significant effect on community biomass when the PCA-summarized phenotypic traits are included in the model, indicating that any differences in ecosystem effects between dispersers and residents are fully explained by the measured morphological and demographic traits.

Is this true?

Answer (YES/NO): NO